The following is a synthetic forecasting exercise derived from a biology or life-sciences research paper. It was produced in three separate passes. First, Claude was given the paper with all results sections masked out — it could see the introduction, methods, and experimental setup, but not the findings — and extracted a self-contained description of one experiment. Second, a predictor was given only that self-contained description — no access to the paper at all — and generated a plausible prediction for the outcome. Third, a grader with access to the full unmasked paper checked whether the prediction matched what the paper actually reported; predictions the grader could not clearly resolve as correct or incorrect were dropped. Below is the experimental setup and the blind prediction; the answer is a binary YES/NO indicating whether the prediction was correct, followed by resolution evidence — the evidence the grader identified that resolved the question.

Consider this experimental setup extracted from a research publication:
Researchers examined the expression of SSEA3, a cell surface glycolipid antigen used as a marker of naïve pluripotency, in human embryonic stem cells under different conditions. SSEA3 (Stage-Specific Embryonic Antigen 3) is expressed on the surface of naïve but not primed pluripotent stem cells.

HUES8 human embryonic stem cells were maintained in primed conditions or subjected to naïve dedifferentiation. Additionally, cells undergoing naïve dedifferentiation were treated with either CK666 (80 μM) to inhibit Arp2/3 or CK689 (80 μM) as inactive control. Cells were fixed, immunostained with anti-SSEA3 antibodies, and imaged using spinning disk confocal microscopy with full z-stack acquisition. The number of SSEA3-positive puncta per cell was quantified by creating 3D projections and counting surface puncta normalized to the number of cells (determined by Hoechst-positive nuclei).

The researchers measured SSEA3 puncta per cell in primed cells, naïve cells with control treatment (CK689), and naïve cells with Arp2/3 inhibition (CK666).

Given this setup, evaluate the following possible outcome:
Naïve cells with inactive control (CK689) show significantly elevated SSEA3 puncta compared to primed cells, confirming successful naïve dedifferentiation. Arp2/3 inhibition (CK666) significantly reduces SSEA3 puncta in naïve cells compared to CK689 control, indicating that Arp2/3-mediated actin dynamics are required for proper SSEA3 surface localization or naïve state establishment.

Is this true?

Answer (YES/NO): NO